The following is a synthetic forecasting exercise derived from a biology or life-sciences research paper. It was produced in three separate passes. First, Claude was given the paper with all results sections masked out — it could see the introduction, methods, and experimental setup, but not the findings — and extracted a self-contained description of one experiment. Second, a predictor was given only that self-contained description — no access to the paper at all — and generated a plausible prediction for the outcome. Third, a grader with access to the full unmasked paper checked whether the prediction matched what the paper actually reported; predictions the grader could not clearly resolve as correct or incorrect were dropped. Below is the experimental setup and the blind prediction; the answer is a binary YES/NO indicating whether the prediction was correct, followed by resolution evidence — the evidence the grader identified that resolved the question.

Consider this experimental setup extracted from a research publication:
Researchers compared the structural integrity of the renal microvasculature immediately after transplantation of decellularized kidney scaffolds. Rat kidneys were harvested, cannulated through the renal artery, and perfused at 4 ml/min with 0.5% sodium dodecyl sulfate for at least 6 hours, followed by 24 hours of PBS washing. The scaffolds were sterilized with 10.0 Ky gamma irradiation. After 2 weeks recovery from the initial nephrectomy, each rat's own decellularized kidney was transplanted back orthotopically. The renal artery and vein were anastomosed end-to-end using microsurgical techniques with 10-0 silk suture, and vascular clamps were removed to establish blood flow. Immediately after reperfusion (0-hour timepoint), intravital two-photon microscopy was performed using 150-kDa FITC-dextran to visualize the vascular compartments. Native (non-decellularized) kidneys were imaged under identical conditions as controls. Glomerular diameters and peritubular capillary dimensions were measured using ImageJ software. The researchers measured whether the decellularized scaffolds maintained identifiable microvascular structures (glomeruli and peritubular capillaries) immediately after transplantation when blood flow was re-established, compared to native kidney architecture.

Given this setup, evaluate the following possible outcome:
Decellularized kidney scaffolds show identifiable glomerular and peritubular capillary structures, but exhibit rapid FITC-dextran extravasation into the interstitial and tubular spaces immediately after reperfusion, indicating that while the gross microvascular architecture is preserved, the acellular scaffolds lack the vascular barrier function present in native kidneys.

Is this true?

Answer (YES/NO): NO